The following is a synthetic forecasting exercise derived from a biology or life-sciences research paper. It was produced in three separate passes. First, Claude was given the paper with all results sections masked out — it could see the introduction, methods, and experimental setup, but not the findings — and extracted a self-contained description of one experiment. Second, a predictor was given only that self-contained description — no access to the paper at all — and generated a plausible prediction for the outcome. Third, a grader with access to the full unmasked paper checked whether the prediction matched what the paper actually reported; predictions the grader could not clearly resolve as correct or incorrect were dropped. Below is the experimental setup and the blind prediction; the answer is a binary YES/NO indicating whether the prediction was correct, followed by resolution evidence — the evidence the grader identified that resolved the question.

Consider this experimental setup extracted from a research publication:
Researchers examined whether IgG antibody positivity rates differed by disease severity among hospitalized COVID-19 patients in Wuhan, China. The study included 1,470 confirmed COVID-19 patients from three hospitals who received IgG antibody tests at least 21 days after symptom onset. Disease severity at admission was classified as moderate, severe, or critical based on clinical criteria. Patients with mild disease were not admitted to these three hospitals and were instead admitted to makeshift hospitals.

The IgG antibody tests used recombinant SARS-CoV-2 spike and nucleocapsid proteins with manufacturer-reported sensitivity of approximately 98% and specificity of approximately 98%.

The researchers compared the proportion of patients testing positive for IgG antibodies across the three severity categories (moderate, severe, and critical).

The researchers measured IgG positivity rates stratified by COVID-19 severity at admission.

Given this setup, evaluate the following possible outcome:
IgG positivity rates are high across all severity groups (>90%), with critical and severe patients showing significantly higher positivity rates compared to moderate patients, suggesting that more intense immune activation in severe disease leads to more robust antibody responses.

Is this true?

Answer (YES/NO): NO